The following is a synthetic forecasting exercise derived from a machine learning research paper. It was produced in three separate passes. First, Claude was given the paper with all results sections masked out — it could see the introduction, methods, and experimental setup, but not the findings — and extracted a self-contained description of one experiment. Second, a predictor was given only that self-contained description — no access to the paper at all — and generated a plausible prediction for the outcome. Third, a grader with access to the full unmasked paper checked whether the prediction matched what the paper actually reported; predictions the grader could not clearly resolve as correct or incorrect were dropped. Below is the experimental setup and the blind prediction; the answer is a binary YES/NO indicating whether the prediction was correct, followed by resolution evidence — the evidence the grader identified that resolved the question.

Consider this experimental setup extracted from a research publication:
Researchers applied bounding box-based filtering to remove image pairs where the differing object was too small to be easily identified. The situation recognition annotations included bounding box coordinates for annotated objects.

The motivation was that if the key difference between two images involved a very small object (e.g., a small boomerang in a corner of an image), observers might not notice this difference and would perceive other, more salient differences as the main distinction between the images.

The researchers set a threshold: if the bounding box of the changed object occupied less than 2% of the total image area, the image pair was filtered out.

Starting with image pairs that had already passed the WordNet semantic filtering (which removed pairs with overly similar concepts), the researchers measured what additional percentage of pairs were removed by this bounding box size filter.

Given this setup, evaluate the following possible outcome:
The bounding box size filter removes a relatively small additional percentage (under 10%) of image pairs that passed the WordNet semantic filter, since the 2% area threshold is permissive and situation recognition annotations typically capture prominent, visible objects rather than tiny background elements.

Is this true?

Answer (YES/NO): YES